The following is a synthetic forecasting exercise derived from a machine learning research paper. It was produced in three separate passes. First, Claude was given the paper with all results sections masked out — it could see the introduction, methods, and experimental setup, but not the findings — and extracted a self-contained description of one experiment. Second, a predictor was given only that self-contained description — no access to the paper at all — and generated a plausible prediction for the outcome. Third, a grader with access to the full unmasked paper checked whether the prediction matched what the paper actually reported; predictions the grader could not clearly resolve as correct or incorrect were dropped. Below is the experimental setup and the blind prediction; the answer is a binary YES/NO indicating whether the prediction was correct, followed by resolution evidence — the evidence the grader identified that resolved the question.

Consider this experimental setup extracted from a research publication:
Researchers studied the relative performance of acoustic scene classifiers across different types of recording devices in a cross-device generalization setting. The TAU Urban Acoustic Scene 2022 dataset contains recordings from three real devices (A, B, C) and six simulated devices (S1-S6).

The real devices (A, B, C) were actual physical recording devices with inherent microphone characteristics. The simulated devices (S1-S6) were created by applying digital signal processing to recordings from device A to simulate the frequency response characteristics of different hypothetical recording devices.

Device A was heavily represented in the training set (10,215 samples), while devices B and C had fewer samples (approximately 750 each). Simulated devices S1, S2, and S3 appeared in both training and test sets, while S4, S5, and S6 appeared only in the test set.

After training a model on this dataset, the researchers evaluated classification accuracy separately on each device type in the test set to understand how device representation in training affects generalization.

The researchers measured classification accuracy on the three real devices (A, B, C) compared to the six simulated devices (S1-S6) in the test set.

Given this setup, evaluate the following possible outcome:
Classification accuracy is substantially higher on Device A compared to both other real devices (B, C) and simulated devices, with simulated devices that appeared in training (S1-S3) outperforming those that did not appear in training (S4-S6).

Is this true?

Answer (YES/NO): NO